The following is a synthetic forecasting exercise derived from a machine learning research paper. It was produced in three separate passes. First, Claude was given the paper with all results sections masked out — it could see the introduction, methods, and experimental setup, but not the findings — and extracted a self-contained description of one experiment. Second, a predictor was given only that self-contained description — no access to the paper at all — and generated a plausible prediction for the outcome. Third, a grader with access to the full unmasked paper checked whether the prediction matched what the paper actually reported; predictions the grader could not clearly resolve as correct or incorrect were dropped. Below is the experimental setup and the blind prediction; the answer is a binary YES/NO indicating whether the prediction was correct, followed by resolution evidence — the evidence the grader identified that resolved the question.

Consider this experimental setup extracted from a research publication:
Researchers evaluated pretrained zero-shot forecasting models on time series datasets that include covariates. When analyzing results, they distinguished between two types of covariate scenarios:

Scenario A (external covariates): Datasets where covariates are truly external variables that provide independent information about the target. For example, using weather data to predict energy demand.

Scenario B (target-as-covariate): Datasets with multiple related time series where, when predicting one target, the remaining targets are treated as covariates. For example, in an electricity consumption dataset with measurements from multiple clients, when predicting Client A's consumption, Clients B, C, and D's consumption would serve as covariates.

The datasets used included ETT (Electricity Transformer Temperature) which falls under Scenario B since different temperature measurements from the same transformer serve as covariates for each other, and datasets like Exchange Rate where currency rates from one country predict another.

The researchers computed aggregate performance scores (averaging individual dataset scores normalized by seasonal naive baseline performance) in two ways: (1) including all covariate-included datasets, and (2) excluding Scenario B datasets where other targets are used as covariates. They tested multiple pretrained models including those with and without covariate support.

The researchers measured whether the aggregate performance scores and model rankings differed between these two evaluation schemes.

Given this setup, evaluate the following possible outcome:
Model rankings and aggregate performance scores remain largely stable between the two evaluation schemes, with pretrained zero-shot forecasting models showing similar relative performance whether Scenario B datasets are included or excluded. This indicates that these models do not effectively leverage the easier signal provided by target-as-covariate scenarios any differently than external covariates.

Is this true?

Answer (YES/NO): YES